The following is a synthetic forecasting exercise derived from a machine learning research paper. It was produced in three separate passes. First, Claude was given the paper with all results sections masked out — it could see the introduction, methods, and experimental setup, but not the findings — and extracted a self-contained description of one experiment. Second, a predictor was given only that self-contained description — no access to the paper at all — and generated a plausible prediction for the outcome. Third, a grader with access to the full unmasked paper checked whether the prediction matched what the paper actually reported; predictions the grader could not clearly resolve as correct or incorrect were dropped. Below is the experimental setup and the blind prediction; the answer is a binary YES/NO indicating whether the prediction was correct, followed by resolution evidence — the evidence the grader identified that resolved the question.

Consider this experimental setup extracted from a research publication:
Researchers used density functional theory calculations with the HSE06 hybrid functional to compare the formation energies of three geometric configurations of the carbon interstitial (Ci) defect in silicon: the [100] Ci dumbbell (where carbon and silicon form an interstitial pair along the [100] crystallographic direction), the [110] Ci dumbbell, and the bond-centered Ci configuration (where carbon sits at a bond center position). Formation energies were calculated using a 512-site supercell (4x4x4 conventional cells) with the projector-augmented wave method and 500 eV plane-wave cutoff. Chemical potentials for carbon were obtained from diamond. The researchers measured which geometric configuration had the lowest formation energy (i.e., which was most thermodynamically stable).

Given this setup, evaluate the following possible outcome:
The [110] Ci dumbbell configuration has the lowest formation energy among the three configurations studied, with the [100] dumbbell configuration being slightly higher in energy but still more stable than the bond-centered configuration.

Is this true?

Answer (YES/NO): NO